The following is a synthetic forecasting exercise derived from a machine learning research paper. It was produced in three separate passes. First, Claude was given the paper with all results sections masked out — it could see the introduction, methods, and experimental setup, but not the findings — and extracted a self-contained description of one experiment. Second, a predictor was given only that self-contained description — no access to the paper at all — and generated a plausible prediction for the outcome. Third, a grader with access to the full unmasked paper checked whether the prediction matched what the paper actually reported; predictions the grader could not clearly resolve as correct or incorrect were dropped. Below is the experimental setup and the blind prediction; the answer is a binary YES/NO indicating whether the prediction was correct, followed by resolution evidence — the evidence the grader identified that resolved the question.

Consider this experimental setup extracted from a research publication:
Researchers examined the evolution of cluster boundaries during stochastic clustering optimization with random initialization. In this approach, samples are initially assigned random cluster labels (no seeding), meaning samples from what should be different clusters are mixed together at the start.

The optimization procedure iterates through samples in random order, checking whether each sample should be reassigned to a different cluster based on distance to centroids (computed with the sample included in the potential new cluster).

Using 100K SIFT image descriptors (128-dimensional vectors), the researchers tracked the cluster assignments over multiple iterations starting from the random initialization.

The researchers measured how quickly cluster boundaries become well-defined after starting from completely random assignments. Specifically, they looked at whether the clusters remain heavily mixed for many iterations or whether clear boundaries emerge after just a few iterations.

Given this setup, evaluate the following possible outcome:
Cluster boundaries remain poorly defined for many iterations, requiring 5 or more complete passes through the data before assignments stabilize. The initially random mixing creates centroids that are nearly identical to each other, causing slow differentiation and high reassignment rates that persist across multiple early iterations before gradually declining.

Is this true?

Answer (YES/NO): NO